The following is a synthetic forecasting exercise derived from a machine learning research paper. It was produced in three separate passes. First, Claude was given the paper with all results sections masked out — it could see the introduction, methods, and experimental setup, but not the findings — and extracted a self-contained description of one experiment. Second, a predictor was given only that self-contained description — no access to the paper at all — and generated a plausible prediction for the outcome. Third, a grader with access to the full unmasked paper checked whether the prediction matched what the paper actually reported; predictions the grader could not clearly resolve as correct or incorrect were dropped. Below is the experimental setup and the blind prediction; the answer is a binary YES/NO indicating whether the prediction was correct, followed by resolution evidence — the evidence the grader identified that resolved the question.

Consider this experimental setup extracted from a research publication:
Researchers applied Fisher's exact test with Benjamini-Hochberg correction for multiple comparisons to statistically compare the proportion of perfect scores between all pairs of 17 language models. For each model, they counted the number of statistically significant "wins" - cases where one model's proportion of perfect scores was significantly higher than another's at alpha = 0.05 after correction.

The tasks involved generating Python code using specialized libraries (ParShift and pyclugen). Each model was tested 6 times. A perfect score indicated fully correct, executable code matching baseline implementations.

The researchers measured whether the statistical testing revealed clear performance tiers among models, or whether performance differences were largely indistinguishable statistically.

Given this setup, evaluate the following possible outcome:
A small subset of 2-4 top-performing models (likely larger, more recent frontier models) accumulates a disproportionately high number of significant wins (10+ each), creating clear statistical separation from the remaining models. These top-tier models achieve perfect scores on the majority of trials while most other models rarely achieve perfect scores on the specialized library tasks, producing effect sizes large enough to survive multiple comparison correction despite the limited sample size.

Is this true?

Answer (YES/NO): YES